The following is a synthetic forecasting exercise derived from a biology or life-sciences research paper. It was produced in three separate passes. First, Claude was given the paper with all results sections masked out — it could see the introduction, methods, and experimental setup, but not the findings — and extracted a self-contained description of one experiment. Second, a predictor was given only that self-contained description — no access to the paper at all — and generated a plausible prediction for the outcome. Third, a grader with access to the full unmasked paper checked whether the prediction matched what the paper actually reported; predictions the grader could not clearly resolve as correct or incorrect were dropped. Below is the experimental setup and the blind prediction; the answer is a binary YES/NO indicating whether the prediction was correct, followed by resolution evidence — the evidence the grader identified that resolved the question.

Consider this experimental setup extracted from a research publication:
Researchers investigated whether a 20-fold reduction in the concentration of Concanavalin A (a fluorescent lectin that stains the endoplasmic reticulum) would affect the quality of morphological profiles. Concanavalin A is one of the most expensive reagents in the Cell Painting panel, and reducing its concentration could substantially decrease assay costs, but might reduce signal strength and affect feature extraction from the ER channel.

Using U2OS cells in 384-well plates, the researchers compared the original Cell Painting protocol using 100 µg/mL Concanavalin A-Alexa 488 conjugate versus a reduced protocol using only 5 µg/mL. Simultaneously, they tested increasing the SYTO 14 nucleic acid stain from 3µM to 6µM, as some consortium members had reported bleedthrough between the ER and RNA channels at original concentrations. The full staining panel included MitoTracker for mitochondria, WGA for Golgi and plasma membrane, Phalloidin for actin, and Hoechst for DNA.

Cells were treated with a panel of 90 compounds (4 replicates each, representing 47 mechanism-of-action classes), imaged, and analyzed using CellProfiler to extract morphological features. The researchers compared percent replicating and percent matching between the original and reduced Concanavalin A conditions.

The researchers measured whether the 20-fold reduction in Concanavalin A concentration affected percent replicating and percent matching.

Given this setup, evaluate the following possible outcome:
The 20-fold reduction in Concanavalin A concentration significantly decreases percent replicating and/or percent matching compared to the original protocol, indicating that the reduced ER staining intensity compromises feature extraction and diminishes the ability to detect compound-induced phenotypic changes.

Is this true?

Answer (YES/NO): NO